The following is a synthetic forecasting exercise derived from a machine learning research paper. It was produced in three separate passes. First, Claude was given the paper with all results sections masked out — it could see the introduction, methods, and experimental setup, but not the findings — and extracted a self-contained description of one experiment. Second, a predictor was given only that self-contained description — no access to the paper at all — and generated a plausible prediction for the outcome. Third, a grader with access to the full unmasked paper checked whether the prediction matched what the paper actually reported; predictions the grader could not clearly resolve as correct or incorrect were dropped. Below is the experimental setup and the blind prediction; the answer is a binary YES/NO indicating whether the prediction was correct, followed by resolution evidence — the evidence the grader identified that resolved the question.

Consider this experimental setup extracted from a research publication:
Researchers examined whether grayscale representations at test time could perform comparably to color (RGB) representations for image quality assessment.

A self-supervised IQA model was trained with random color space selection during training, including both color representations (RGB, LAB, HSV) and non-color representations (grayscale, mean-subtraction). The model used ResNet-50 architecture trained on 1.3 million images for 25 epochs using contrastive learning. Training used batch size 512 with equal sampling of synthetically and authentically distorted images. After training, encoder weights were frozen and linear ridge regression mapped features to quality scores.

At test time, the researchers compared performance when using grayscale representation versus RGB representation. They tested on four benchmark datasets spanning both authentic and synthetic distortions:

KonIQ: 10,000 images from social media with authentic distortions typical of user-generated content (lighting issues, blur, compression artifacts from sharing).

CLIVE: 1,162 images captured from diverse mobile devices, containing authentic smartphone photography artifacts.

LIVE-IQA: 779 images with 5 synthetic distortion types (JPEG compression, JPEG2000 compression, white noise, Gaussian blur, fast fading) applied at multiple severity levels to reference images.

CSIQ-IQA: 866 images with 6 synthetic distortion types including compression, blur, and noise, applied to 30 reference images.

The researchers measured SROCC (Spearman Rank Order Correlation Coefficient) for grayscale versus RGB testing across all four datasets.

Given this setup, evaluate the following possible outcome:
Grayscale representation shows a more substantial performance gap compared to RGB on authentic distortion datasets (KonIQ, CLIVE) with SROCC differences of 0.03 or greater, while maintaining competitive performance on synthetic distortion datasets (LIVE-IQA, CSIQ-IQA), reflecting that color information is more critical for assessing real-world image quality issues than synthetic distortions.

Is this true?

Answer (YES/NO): NO